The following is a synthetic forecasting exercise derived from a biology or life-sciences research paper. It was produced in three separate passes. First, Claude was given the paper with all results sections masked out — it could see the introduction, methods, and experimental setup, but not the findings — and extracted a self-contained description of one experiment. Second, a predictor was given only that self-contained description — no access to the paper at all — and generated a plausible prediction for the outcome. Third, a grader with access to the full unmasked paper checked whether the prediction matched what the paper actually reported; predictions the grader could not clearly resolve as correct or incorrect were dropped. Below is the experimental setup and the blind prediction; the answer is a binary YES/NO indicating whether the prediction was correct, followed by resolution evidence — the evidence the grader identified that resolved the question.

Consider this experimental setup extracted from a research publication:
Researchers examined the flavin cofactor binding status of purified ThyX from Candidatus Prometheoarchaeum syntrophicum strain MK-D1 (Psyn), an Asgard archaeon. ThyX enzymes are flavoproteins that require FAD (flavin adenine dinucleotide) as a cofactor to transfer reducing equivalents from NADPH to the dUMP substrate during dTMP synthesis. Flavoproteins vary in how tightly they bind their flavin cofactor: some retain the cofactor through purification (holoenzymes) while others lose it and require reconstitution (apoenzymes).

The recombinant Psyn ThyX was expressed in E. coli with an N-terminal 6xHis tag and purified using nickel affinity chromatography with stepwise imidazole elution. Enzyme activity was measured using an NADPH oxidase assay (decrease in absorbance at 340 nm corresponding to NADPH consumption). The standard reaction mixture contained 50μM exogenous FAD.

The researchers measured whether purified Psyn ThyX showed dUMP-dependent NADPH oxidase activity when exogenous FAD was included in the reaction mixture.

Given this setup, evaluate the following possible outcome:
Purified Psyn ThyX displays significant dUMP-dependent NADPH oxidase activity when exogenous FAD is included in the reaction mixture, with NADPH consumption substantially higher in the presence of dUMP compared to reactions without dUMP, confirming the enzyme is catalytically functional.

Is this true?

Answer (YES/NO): YES